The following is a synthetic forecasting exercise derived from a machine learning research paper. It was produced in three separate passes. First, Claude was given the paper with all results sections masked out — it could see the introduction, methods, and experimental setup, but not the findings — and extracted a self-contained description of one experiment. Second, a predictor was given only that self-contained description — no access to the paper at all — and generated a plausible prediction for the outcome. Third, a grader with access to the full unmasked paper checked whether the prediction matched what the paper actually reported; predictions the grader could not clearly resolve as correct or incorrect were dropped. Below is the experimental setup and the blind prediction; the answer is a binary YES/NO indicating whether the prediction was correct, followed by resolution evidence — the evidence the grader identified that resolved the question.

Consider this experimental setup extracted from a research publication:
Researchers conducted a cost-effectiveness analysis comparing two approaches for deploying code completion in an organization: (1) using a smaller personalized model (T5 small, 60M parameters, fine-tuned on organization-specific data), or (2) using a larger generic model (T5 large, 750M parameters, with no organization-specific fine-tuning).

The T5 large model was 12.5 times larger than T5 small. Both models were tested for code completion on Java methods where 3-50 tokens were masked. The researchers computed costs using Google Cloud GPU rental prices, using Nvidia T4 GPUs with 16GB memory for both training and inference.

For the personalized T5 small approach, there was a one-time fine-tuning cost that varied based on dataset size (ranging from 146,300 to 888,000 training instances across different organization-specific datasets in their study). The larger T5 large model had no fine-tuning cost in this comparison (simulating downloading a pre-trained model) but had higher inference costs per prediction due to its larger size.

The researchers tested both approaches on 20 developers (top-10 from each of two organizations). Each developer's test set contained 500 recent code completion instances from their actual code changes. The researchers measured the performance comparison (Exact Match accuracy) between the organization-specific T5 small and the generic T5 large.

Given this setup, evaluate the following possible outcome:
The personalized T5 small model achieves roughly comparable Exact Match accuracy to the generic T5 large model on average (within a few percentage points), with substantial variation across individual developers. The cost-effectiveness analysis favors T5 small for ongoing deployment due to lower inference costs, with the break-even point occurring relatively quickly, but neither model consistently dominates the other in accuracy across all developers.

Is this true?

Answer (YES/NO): YES